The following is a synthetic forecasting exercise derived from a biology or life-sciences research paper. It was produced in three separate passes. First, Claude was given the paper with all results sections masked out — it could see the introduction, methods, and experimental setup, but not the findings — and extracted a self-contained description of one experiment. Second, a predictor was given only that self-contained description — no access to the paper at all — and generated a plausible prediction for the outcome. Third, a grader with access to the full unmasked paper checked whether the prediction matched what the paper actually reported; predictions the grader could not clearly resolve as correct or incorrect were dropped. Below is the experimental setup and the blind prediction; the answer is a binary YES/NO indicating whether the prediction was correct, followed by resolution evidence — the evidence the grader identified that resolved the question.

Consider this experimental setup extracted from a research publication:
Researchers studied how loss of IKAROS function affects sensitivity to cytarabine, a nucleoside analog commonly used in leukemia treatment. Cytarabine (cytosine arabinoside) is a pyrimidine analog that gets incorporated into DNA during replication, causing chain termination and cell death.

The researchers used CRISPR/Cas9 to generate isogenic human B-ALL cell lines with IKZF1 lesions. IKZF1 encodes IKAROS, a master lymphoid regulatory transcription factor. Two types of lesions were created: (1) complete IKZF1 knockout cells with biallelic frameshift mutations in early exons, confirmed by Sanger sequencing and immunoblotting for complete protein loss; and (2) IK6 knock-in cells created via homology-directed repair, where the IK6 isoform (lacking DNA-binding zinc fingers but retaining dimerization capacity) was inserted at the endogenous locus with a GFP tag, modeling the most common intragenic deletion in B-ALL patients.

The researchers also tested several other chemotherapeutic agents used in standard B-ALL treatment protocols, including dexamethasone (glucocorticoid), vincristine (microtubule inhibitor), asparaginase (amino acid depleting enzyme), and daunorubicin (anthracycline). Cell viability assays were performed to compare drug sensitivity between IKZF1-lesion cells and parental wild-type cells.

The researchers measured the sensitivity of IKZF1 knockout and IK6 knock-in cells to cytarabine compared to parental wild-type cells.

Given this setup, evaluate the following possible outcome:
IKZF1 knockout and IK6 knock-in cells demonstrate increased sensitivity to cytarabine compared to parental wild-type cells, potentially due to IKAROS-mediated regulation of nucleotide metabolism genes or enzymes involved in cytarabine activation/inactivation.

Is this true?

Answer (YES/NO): YES